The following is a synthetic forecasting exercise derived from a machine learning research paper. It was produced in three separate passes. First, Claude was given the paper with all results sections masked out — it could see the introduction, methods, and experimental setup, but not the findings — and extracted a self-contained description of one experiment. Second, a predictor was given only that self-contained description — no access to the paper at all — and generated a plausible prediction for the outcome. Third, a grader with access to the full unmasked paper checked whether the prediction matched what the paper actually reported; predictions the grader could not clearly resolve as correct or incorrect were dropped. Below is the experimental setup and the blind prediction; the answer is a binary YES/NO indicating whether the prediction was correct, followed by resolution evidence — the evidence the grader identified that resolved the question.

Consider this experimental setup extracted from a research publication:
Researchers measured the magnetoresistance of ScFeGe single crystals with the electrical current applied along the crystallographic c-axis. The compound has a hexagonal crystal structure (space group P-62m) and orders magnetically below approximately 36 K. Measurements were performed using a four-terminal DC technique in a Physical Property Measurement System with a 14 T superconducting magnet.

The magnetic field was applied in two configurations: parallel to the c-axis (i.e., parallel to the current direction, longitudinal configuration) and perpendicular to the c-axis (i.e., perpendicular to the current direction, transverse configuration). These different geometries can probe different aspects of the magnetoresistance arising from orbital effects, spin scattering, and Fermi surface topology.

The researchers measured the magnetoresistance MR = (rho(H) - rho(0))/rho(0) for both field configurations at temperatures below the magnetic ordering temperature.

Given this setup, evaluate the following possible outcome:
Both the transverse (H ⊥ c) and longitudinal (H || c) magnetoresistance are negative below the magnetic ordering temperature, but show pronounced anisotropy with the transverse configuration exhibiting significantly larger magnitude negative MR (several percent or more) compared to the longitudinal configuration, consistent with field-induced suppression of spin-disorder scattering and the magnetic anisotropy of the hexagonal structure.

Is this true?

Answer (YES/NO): NO